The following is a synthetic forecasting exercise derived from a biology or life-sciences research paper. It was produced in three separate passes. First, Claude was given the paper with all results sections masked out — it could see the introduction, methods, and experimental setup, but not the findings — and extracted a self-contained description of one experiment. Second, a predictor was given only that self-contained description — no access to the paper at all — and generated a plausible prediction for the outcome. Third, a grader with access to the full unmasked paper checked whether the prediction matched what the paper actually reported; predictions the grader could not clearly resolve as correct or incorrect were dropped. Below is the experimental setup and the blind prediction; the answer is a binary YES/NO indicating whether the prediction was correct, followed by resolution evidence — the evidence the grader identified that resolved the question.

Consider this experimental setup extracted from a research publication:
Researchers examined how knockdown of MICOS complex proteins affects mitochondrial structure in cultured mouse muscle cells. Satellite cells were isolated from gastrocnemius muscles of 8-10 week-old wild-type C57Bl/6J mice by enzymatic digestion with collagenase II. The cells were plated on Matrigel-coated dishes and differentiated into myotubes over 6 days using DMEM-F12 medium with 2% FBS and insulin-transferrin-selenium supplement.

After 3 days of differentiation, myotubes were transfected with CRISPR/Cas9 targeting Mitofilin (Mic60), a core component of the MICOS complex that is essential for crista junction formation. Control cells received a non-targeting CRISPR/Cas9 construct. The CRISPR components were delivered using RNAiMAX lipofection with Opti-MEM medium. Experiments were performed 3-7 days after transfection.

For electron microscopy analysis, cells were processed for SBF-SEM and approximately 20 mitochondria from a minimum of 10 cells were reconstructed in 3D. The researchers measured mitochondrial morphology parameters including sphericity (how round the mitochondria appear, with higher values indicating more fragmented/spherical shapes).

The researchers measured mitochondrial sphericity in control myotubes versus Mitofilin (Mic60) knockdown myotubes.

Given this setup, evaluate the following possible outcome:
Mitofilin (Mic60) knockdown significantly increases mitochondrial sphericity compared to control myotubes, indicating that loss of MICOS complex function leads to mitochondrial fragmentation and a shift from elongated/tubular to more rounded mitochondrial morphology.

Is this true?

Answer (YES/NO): YES